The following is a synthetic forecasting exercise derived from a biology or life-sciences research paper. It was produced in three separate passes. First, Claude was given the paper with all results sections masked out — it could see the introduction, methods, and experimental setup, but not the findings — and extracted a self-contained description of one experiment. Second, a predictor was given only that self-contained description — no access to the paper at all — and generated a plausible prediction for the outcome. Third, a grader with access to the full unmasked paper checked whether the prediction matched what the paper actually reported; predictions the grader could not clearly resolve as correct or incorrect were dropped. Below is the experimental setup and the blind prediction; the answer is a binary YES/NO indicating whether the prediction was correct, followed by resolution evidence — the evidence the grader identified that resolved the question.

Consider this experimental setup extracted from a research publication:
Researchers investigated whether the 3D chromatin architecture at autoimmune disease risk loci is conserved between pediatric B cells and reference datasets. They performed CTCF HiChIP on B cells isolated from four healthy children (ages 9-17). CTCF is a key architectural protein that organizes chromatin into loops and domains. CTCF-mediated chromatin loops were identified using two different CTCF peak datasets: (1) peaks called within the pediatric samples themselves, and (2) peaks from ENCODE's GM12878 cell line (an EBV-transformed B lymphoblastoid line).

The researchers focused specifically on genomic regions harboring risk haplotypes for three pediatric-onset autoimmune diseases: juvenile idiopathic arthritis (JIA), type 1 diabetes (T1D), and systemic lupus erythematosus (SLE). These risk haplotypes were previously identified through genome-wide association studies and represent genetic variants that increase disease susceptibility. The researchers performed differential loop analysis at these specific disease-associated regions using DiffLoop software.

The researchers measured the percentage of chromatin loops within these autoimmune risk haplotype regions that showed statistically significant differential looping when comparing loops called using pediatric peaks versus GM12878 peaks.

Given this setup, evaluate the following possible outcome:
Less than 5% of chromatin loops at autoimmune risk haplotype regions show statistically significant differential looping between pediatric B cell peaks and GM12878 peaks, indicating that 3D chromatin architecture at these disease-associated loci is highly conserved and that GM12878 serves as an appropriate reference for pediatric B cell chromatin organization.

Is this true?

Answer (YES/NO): YES